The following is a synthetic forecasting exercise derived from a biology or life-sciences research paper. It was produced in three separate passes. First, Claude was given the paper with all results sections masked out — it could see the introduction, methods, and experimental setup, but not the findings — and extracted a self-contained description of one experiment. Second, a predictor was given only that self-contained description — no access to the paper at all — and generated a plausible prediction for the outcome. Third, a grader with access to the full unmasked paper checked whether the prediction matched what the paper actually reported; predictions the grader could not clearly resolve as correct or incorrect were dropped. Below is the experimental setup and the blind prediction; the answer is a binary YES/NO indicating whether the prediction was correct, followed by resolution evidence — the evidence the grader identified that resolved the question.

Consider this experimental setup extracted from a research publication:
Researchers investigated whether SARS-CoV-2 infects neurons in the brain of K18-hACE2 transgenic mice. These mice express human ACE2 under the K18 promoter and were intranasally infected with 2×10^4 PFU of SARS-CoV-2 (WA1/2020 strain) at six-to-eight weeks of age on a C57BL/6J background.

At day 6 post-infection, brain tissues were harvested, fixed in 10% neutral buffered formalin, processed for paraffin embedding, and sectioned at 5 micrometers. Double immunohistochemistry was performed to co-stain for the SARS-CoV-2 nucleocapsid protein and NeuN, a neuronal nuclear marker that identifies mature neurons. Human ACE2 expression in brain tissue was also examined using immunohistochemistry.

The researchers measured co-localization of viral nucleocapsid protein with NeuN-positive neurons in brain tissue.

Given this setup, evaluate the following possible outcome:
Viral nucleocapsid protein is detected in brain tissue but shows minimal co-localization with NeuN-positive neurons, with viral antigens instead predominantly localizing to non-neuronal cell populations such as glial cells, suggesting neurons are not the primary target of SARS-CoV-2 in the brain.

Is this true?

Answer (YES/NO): NO